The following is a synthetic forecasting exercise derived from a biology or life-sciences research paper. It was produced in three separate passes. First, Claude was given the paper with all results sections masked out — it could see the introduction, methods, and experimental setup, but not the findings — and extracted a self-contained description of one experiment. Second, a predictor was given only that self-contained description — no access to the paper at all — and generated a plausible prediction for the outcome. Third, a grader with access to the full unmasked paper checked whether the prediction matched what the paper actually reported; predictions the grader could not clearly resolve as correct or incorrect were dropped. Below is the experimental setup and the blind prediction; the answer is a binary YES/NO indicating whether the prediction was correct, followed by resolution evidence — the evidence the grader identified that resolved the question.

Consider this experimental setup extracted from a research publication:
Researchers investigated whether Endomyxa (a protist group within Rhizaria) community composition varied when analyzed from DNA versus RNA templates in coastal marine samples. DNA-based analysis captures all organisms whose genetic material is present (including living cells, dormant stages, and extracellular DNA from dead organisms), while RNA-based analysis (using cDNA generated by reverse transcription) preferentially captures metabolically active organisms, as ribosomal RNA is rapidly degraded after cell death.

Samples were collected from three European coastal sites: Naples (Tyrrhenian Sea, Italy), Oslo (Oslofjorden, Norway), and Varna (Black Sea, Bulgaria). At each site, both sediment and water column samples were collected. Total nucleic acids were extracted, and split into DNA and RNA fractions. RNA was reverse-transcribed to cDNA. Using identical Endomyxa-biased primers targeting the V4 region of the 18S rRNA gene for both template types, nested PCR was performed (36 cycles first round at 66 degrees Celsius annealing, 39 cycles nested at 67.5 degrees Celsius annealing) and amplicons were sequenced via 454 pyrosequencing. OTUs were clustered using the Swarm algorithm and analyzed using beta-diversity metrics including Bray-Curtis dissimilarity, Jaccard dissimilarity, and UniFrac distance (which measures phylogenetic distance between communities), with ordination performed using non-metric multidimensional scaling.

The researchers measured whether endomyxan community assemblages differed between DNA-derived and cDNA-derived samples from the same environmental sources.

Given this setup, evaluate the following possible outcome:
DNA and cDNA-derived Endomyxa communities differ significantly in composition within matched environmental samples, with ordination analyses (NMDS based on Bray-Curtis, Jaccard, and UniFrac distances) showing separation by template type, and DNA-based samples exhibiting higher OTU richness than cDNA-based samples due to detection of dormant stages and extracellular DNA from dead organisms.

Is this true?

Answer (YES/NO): NO